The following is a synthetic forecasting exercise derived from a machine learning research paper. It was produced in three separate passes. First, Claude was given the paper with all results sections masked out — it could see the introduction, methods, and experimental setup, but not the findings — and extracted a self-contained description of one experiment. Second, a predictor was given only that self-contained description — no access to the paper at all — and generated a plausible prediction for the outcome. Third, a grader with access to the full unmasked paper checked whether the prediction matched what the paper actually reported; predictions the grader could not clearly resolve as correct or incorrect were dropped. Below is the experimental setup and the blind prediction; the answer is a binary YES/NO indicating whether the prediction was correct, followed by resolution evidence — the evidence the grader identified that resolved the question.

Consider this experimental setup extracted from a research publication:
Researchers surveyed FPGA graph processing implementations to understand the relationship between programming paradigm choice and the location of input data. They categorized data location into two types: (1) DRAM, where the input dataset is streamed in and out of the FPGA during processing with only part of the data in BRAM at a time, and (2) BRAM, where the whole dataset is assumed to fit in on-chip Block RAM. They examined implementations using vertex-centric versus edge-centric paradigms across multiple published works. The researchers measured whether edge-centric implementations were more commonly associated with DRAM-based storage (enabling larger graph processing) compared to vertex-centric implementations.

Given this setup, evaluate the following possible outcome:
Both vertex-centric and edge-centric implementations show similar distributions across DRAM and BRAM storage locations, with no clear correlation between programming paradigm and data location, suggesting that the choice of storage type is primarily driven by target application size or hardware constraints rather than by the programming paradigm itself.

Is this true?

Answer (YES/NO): NO